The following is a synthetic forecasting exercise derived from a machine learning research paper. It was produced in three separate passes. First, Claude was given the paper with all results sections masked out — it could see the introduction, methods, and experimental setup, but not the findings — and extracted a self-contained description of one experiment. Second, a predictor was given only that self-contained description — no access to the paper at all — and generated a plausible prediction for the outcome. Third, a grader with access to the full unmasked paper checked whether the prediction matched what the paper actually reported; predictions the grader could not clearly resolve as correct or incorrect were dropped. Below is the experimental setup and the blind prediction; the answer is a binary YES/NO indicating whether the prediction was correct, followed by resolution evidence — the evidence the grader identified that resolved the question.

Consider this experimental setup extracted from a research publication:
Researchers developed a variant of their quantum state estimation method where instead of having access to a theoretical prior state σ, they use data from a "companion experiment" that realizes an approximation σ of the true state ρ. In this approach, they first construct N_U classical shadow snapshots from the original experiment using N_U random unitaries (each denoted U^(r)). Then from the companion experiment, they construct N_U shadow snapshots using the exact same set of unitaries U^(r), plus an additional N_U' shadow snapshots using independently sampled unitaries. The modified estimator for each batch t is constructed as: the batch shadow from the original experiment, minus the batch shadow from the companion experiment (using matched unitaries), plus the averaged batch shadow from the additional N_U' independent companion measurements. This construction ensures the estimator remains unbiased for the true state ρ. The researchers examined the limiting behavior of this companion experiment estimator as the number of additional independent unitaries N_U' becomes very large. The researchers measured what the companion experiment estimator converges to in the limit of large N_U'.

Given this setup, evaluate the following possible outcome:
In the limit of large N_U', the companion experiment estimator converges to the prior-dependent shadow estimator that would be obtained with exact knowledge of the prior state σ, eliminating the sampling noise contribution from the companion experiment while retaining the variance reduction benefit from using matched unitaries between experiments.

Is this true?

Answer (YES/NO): YES